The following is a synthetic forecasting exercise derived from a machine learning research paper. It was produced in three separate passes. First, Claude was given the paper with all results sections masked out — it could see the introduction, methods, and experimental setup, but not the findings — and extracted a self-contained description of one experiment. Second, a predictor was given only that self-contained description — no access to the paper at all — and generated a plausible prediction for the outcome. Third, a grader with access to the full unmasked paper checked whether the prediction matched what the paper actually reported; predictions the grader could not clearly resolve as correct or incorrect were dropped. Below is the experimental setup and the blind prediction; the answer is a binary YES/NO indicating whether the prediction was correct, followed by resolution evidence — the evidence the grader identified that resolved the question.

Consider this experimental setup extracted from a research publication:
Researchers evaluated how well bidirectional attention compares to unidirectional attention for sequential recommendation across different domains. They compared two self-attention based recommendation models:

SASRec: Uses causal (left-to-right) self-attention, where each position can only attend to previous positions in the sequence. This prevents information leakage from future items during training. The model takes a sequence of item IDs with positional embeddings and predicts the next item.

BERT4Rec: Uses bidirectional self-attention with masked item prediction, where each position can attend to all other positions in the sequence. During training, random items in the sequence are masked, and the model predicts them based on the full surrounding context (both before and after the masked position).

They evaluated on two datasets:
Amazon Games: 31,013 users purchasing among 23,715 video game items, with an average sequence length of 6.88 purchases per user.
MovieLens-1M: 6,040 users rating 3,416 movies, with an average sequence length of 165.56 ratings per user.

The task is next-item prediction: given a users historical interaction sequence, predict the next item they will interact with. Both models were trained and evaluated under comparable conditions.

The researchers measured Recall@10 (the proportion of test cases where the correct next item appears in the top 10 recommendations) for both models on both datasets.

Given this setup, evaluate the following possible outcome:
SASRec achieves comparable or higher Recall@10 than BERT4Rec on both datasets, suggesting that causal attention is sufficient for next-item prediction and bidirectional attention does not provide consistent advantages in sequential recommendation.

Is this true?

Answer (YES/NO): NO